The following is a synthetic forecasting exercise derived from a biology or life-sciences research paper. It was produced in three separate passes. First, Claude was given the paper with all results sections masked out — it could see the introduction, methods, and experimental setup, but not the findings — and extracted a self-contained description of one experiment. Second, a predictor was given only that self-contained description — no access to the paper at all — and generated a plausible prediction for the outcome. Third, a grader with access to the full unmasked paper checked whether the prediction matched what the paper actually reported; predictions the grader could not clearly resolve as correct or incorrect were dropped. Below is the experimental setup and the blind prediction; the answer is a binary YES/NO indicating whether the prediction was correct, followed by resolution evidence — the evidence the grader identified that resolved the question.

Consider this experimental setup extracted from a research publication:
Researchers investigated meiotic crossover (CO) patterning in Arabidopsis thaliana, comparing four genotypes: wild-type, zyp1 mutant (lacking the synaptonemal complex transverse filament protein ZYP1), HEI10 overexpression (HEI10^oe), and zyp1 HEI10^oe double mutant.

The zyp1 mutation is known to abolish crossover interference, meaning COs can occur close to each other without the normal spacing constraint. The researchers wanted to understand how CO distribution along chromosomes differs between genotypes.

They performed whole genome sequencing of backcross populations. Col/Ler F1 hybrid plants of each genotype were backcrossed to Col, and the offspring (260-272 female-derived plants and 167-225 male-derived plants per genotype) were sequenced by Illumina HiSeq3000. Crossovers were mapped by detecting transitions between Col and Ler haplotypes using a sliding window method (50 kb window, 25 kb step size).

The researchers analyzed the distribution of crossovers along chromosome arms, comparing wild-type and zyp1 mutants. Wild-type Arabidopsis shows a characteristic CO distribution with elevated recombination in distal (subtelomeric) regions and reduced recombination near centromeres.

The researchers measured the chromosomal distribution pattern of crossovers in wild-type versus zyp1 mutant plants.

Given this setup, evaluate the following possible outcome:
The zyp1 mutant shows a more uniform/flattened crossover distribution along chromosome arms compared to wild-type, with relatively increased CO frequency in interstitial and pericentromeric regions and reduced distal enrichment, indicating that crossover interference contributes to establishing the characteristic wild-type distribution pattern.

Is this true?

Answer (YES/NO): NO